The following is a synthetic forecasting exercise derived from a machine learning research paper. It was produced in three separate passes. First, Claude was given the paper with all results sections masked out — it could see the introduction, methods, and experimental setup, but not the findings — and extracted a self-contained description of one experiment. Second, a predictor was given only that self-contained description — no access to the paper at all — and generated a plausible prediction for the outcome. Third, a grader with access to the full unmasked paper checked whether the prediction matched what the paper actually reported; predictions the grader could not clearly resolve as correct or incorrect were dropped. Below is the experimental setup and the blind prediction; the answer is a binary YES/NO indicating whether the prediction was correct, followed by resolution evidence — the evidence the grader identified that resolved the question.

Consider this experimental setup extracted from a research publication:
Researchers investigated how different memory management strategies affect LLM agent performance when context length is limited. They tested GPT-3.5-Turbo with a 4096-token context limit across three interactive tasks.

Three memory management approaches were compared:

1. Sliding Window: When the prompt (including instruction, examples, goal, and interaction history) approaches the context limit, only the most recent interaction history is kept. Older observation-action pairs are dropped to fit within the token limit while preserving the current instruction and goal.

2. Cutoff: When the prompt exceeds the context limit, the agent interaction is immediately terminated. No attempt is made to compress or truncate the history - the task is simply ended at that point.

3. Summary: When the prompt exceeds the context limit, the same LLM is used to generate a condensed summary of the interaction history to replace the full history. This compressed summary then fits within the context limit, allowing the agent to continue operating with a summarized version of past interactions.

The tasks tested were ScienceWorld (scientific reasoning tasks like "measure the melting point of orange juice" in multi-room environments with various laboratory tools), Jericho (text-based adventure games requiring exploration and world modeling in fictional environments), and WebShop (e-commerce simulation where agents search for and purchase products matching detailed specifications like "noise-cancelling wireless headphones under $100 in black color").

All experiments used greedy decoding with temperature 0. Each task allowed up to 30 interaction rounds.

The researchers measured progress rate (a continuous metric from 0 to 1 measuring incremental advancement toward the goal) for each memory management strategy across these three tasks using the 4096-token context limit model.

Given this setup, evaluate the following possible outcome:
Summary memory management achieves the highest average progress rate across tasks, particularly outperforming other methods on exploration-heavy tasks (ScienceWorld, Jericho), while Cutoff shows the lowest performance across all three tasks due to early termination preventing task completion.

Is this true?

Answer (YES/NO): NO